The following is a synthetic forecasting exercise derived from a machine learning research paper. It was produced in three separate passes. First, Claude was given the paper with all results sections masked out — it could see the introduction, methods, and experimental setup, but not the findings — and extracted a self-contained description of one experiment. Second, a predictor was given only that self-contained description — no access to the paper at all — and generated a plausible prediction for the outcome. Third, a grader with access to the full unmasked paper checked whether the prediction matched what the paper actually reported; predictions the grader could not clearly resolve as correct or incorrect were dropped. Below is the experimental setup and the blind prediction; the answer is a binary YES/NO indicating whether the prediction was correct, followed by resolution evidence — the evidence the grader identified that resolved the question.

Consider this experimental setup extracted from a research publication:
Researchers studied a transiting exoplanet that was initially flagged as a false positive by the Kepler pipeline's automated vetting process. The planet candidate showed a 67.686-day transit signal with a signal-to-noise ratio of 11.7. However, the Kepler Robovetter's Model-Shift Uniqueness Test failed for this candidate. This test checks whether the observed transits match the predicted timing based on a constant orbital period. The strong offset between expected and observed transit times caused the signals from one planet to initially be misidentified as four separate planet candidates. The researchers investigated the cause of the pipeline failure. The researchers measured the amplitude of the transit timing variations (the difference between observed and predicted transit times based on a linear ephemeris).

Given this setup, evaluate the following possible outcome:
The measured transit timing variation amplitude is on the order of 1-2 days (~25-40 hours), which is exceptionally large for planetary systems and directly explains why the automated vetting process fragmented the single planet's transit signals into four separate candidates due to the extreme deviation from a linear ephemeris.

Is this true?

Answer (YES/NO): NO